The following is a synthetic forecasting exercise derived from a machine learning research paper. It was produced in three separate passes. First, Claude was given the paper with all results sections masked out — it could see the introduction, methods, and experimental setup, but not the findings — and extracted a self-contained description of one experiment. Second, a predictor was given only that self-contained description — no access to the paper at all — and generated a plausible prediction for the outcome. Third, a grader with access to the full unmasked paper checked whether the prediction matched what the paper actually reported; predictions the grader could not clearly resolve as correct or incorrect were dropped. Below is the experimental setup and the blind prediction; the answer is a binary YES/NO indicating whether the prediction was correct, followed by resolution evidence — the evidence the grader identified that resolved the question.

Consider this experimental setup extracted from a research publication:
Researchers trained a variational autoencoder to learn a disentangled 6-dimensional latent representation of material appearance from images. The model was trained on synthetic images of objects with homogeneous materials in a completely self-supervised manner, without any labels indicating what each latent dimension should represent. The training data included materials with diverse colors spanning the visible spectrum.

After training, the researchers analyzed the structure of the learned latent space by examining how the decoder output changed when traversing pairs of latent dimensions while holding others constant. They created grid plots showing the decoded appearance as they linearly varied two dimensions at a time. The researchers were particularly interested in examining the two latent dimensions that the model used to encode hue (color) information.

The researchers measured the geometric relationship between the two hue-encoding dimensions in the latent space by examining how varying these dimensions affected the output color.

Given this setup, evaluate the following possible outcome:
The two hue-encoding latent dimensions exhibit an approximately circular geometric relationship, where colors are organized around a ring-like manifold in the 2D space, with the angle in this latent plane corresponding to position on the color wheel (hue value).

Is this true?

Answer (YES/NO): YES